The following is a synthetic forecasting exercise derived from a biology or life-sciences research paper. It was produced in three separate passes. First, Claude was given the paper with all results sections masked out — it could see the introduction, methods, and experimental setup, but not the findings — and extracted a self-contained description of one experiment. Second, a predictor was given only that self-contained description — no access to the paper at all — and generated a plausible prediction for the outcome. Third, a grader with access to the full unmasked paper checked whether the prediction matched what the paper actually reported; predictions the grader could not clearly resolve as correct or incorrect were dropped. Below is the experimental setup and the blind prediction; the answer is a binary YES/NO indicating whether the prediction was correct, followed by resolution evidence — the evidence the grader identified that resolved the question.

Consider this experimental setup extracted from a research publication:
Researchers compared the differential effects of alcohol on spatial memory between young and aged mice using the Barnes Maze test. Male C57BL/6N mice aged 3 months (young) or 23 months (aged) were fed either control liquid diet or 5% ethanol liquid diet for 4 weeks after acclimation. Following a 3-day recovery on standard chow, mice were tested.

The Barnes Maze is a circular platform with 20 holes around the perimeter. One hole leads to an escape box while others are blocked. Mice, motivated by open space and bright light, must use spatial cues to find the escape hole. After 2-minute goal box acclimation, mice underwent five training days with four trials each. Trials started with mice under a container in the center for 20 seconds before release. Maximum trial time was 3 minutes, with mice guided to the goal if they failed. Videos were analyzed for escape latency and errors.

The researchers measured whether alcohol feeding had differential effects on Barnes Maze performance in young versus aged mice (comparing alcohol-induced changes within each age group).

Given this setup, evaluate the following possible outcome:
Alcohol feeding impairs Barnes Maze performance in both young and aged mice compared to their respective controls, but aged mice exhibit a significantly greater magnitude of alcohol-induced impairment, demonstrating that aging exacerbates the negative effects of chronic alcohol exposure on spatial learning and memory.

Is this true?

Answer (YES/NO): NO